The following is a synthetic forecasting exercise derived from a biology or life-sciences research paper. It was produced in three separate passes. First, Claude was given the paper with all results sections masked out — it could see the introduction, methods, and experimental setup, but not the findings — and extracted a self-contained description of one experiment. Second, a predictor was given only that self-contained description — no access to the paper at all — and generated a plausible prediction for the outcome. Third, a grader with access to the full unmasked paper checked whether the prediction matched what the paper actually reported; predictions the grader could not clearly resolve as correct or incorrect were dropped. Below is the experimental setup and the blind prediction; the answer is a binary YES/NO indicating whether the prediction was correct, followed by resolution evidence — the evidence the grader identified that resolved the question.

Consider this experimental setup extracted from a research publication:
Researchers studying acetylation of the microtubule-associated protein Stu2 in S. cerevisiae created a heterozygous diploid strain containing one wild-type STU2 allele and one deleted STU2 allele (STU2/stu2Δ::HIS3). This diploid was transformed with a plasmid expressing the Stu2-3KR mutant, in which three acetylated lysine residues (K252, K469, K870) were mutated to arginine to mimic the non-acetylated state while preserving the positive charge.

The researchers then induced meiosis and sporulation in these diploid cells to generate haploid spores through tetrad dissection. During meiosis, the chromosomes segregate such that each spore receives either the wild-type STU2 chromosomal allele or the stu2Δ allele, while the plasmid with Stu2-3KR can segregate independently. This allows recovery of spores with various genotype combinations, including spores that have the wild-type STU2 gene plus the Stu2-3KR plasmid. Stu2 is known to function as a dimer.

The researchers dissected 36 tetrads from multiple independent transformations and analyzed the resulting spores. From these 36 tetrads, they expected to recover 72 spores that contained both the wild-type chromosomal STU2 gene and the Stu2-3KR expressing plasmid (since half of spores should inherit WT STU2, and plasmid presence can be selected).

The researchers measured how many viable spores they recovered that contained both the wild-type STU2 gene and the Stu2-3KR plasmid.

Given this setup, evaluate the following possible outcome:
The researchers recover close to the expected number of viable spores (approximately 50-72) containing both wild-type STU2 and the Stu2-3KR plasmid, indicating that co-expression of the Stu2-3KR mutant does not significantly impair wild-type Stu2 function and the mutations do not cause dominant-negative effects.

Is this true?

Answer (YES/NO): NO